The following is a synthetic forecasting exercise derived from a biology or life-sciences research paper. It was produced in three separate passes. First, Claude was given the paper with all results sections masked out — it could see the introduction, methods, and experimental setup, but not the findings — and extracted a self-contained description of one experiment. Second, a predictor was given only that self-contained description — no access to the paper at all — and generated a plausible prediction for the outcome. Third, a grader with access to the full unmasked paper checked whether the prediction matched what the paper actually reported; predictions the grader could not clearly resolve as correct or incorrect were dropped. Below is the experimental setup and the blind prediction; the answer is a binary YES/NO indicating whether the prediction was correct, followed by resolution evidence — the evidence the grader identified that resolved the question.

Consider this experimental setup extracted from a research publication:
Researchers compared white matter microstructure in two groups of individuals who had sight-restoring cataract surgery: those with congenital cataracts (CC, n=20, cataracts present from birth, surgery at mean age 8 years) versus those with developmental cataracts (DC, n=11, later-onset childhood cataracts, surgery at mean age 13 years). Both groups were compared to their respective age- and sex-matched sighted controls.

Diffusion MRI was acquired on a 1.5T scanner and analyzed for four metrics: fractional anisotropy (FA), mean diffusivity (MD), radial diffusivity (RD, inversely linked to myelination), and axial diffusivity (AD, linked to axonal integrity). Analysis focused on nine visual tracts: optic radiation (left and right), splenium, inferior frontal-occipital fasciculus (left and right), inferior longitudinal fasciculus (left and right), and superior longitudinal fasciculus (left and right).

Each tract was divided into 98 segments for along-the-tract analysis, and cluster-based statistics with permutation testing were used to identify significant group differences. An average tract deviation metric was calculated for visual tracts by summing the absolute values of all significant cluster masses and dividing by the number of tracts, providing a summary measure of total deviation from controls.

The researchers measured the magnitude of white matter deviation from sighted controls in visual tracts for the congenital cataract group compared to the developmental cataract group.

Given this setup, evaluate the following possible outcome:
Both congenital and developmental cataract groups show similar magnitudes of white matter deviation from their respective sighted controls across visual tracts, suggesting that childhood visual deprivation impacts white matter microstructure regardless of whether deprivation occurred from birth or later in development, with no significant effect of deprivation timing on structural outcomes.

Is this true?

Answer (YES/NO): NO